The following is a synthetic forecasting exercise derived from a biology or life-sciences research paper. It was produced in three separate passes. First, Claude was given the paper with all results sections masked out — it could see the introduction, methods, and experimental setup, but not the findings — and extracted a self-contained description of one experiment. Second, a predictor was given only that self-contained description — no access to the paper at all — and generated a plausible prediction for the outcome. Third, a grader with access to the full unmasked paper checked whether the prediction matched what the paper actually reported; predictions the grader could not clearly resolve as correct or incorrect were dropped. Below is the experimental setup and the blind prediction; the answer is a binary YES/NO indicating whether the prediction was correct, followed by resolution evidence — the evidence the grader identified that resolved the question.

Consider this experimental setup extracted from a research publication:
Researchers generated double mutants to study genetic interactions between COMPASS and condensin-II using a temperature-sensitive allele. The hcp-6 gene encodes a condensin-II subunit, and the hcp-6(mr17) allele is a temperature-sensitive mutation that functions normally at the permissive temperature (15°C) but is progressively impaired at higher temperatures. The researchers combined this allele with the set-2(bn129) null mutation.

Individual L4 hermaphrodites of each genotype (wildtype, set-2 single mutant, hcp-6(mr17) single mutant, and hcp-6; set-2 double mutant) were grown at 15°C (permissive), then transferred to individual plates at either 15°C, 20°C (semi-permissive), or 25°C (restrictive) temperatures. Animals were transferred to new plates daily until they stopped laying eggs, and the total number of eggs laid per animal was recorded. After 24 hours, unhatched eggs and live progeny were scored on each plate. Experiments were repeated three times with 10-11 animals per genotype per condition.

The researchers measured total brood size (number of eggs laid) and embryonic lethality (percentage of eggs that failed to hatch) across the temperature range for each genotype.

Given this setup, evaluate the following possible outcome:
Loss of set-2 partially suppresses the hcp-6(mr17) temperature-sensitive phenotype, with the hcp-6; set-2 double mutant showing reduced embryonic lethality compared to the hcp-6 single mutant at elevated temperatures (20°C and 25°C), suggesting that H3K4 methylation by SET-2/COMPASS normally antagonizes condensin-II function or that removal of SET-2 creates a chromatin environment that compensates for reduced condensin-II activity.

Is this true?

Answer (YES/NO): YES